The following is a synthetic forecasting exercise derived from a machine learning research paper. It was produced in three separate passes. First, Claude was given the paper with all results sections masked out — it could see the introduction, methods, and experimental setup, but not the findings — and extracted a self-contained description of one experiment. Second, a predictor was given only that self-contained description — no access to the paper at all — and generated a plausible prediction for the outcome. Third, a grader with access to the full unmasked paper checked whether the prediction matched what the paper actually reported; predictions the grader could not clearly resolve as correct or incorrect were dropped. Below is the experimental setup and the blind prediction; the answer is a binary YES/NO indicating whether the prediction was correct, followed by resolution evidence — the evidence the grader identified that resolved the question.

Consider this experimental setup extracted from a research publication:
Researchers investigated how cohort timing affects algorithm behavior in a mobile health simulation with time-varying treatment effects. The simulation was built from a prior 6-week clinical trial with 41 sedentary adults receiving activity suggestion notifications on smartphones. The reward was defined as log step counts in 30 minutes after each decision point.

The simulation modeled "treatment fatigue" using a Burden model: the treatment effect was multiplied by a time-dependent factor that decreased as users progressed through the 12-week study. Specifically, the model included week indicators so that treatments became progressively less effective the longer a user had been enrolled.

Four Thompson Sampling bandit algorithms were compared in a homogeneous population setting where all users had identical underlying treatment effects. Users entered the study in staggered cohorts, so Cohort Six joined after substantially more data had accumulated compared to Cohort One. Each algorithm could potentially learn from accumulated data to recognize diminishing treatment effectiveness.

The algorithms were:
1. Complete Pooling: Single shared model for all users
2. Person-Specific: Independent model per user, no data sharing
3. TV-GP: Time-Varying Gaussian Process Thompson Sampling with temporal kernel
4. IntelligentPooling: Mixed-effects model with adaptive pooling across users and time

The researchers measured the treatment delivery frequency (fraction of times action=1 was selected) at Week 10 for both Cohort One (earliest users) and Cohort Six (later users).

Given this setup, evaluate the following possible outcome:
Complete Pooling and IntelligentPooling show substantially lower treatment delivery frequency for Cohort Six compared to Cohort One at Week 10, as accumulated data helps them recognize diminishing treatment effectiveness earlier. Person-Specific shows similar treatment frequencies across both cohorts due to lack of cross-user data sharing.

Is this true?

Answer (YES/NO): NO